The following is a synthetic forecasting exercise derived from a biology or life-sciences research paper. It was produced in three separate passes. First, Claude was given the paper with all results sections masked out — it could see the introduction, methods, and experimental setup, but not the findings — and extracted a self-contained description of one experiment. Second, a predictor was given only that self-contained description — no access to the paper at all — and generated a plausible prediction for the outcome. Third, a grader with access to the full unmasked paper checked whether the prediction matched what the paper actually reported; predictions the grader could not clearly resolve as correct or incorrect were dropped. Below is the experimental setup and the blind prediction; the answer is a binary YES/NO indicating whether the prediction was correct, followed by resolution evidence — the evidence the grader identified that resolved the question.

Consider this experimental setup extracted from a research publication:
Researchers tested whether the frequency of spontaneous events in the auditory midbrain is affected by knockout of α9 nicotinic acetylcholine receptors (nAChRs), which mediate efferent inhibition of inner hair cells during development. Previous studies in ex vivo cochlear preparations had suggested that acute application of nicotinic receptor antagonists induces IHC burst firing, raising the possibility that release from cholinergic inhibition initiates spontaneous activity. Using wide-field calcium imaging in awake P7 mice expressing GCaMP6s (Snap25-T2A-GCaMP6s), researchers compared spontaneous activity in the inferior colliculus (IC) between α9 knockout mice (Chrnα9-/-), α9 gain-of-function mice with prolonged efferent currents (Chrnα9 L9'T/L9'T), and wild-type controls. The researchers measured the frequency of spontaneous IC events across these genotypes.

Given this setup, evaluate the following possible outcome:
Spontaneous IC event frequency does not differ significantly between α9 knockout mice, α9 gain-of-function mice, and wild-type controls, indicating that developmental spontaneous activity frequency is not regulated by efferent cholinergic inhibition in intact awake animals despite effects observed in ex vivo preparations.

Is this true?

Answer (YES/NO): YES